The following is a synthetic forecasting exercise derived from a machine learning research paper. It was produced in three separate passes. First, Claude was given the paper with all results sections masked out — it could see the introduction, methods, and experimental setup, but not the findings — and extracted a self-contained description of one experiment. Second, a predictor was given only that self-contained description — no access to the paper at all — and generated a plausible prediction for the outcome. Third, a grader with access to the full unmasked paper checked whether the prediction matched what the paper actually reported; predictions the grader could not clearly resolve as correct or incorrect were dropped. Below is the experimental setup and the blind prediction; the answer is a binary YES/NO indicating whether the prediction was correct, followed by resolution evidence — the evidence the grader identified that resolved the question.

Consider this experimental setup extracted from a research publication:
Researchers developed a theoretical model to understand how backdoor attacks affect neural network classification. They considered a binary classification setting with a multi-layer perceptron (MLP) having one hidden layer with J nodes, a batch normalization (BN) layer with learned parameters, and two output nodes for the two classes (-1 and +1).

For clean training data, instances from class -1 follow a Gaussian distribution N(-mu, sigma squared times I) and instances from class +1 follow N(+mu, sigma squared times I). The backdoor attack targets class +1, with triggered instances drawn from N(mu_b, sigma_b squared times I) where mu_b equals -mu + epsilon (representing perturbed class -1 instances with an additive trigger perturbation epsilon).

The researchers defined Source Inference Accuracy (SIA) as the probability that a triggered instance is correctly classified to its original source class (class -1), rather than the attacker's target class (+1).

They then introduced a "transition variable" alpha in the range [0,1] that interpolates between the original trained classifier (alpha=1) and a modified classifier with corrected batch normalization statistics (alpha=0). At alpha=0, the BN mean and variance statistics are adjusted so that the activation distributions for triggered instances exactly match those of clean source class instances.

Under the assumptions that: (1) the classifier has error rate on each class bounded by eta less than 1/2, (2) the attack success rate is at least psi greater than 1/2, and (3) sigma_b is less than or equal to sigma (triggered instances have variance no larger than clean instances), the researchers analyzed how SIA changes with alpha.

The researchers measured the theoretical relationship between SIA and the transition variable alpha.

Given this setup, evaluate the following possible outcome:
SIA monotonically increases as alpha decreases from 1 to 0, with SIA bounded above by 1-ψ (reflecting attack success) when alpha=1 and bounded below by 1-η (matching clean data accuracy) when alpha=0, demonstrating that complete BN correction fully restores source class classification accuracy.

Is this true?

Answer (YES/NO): YES